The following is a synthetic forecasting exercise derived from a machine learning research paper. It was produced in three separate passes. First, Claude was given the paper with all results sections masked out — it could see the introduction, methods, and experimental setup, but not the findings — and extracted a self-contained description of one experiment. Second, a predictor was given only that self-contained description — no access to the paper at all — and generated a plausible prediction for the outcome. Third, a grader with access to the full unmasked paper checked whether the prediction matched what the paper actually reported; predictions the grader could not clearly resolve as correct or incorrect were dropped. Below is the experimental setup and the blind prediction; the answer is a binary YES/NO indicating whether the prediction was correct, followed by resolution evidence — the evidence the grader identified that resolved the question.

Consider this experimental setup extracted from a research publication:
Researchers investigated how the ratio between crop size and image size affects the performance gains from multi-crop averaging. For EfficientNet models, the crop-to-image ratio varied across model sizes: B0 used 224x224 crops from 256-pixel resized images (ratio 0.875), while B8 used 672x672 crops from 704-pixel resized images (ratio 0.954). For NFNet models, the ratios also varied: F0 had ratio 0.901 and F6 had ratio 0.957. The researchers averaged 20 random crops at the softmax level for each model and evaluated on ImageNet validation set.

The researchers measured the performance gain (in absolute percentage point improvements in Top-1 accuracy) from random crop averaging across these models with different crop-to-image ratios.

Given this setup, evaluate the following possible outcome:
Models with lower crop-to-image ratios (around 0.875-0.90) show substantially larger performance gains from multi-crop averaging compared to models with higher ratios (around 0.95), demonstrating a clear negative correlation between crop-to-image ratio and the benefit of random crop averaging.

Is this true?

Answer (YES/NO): YES